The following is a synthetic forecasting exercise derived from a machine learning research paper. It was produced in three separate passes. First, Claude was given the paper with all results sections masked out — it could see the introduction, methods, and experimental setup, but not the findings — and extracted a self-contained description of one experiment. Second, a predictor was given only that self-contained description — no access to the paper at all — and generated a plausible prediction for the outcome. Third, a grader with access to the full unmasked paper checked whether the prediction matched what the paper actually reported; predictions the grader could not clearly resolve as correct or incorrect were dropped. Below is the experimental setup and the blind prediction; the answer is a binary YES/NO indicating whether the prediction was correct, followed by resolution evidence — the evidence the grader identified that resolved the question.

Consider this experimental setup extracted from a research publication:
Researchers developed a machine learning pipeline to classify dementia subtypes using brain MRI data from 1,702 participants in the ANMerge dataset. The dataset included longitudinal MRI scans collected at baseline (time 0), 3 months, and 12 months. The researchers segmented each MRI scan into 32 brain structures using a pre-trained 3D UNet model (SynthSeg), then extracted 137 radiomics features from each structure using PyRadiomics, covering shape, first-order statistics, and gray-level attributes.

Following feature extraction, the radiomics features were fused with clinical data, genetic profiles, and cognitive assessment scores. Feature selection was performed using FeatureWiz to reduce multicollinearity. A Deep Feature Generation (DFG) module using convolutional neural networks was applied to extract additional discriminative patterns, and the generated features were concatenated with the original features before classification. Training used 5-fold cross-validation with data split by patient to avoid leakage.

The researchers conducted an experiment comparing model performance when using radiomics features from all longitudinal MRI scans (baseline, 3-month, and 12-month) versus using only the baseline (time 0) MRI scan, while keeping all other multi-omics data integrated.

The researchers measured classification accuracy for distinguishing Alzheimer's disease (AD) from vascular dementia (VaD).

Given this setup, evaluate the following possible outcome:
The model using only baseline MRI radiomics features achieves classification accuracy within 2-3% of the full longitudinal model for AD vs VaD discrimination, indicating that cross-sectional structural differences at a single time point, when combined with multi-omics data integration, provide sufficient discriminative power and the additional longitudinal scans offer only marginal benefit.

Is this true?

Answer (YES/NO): NO